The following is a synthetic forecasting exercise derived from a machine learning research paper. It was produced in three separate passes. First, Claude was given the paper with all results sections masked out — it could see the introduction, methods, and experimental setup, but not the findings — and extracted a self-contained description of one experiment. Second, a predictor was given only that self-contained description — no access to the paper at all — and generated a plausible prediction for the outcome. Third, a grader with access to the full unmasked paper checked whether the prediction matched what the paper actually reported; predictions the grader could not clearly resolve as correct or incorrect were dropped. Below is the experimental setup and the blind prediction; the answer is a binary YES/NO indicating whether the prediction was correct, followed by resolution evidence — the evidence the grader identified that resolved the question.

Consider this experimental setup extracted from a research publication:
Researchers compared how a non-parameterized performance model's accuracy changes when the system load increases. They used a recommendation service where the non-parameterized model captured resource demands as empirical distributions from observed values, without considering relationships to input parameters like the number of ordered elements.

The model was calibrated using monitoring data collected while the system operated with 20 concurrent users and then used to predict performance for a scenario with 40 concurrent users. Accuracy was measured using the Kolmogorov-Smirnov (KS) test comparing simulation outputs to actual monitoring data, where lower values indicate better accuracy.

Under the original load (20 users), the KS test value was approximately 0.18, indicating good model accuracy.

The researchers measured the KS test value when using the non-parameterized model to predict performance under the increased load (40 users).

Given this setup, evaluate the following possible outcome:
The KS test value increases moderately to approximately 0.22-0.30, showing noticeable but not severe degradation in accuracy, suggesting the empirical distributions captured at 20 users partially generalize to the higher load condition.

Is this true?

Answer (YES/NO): YES